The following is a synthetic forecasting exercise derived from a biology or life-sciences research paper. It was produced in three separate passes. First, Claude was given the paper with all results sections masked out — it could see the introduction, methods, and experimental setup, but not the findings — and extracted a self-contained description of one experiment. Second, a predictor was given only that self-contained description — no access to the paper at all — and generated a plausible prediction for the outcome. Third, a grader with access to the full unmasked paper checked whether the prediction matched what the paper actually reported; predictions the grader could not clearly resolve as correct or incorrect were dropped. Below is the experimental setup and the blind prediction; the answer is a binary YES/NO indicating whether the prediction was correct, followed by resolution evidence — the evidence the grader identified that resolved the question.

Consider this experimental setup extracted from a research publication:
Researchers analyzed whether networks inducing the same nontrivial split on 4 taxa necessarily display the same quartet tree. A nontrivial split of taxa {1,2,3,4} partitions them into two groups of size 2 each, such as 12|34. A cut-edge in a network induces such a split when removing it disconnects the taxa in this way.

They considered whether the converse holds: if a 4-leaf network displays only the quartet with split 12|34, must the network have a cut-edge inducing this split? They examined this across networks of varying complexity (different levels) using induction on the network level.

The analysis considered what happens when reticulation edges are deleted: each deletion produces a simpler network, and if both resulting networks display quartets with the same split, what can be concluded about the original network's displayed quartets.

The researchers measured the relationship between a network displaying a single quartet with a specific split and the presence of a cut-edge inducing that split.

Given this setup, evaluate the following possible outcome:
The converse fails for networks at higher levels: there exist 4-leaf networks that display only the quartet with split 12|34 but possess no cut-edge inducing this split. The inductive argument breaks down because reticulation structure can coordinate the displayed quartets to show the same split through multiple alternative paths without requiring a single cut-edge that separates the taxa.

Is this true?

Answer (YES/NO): NO